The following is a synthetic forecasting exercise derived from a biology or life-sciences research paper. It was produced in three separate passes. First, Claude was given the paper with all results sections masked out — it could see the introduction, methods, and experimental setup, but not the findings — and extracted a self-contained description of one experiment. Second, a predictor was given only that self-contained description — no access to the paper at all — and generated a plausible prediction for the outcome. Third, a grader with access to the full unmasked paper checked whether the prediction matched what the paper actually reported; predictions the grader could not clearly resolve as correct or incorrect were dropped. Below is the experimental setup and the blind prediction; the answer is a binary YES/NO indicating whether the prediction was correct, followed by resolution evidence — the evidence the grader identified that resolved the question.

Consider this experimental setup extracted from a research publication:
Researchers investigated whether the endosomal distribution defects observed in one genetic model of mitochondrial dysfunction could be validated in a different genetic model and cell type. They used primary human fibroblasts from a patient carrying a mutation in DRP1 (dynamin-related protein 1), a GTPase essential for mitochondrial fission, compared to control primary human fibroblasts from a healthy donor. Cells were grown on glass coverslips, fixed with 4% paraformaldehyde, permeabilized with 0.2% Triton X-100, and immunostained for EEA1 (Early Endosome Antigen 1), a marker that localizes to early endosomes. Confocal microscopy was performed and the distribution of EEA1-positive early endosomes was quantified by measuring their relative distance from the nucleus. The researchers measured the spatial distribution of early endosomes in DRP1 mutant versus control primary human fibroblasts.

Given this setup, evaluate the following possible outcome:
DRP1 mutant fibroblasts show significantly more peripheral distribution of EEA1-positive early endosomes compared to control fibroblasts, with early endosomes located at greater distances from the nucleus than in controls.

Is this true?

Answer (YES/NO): NO